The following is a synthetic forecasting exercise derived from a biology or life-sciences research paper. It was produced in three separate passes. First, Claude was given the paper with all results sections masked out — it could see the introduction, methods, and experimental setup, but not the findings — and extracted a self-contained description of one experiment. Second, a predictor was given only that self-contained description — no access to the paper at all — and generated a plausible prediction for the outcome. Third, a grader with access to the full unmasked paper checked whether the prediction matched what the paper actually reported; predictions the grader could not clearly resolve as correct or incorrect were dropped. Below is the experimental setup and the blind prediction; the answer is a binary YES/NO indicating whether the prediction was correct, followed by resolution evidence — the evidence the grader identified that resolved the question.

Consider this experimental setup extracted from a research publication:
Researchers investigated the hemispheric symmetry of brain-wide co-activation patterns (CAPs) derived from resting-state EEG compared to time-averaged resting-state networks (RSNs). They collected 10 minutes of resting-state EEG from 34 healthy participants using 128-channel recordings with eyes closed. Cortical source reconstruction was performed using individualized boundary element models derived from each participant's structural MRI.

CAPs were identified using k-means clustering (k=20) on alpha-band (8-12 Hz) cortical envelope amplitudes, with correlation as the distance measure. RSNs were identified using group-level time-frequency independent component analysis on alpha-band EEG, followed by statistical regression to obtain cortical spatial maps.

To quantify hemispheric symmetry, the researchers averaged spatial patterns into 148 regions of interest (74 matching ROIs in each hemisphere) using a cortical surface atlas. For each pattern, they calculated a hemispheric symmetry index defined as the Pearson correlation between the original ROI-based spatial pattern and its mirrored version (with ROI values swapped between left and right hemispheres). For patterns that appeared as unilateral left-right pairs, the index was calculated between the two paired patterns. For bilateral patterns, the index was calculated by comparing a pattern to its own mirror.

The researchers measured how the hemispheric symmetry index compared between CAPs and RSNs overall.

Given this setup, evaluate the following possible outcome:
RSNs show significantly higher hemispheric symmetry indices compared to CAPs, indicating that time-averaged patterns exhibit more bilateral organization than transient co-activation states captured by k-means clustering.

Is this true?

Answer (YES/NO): NO